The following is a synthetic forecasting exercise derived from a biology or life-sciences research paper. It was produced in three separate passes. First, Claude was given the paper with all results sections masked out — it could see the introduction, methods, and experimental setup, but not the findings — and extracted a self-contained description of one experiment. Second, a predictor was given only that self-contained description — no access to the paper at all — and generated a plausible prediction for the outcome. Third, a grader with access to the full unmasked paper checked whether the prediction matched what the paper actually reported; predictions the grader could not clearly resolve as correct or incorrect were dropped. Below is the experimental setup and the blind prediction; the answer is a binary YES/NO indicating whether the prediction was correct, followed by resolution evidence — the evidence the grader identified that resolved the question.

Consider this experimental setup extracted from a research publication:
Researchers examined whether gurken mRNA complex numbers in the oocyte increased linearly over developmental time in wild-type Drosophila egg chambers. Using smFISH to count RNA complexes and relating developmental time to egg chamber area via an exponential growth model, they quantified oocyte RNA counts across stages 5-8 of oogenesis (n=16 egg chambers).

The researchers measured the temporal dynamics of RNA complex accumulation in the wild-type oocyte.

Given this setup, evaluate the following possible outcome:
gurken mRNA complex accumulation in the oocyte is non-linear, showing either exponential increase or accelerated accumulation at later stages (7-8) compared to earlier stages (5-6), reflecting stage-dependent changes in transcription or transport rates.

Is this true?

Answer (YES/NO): NO